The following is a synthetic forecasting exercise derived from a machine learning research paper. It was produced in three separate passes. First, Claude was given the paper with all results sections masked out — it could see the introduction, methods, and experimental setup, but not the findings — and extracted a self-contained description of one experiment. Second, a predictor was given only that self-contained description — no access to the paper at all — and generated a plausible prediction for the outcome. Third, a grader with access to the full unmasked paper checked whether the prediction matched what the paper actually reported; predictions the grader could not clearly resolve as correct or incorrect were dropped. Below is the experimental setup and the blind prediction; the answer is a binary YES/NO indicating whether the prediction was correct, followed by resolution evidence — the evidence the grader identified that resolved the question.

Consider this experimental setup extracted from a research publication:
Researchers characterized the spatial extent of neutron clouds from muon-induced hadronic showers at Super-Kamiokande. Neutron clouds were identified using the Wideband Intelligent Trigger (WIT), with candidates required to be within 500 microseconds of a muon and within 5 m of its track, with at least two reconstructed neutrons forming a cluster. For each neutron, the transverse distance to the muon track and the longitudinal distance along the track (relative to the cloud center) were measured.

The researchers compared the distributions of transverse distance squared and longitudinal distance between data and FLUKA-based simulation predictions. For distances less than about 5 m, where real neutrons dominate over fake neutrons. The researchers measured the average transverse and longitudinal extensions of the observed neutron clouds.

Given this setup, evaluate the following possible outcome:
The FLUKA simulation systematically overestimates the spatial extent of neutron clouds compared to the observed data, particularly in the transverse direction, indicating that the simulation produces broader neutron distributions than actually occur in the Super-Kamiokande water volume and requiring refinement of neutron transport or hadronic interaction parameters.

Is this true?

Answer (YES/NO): NO